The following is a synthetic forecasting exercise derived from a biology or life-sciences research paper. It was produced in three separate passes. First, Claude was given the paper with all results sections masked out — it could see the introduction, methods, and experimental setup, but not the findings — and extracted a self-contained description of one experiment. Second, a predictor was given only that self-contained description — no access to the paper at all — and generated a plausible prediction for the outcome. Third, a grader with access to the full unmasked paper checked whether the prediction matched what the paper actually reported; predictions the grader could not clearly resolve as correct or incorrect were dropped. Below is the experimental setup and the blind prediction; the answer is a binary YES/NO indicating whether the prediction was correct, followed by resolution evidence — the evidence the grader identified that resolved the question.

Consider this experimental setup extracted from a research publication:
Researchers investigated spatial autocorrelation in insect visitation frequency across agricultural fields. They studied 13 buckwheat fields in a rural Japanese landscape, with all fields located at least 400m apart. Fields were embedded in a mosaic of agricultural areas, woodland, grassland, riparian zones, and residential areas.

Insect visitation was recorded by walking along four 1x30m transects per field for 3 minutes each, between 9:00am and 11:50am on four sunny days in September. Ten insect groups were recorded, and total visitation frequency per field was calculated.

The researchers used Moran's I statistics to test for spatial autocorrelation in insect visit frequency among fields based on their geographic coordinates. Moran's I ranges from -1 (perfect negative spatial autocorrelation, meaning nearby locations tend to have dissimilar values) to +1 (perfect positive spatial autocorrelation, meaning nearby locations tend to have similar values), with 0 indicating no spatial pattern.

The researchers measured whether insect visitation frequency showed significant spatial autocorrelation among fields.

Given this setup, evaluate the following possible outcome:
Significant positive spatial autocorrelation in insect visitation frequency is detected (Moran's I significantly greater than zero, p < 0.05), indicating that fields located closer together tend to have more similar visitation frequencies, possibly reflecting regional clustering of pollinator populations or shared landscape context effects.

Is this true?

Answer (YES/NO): NO